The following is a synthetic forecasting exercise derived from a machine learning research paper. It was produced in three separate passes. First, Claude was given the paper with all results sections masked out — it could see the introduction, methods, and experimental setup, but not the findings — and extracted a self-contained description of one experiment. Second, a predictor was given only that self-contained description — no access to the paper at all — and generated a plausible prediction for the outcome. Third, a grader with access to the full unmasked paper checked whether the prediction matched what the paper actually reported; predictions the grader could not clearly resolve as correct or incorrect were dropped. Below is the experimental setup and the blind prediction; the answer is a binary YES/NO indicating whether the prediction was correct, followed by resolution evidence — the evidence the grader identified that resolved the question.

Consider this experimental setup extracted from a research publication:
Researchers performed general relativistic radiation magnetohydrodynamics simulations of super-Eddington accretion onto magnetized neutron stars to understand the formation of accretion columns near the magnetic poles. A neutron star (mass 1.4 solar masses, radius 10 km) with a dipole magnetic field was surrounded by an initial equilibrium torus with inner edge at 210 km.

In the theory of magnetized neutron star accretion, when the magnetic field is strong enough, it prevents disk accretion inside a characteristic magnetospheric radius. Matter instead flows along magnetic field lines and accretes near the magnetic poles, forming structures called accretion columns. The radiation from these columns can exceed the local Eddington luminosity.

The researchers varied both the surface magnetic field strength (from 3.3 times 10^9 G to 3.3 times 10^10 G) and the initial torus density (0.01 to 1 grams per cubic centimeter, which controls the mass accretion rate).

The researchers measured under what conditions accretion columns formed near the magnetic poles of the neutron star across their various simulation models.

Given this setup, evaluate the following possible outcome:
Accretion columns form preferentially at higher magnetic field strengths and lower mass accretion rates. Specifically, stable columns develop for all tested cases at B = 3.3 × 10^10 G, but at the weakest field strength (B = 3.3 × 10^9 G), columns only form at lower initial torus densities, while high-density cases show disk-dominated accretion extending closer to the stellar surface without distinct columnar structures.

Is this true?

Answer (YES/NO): YES